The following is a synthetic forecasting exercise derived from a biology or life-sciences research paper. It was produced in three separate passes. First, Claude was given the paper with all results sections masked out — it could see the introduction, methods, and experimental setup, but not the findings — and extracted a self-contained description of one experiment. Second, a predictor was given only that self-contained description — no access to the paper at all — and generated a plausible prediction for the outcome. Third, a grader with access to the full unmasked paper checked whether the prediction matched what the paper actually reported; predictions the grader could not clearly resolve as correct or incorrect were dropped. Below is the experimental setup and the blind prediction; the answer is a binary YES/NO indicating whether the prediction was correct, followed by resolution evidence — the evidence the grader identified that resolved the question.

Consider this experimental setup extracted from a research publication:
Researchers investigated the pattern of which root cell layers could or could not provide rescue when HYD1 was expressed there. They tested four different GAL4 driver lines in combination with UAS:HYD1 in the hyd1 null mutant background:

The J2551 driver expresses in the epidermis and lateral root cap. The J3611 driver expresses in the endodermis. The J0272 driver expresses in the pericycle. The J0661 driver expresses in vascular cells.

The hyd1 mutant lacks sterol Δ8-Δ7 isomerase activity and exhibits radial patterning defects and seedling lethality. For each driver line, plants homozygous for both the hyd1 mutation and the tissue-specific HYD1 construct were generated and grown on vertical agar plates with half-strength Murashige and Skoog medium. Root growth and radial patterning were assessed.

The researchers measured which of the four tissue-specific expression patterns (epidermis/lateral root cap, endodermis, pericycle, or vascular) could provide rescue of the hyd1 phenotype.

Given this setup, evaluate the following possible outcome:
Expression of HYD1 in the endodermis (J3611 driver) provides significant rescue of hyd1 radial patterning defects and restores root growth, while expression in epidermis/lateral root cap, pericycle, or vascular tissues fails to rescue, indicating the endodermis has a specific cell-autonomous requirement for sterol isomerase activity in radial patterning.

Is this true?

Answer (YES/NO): NO